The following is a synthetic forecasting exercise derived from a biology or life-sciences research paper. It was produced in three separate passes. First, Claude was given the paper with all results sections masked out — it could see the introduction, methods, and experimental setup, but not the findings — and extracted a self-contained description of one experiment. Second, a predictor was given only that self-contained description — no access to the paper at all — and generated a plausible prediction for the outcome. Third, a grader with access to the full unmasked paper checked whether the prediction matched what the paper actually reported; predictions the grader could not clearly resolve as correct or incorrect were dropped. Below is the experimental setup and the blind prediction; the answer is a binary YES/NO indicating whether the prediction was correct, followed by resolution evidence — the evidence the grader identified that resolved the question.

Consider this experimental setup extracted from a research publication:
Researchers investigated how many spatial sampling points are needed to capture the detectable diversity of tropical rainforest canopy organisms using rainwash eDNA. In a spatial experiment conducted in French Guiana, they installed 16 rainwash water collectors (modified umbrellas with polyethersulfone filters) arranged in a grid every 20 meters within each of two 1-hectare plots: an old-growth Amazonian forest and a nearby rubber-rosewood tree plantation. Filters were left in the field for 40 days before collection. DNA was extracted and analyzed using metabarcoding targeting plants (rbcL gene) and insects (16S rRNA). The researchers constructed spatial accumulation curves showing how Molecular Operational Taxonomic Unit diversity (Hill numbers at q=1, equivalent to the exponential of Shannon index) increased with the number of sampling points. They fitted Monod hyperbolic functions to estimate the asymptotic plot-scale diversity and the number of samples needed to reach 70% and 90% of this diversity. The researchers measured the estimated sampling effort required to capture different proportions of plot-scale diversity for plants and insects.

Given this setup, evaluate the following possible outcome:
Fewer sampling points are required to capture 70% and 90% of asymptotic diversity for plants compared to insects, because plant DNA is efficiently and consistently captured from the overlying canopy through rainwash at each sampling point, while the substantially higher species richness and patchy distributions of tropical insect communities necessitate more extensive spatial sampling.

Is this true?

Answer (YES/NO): YES